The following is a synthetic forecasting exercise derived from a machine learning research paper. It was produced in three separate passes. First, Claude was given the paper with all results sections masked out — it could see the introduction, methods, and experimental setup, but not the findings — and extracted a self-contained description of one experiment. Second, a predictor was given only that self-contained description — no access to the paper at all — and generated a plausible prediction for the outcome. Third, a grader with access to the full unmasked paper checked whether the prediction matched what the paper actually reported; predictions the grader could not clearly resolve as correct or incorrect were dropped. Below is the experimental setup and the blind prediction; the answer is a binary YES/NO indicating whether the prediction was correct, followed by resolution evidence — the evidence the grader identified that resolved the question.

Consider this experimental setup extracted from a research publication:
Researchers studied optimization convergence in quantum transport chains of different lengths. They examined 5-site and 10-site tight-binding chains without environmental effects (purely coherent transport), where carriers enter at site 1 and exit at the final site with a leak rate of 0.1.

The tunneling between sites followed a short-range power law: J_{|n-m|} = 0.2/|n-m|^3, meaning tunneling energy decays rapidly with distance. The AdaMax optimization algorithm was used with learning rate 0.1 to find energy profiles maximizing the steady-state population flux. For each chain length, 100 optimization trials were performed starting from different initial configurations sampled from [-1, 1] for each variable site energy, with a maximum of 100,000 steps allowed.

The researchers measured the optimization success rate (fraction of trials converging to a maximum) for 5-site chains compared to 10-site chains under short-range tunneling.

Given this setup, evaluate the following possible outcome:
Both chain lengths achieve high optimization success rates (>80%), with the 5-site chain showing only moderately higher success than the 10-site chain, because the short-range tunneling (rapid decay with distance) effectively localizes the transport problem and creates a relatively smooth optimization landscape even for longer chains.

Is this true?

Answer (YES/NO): NO